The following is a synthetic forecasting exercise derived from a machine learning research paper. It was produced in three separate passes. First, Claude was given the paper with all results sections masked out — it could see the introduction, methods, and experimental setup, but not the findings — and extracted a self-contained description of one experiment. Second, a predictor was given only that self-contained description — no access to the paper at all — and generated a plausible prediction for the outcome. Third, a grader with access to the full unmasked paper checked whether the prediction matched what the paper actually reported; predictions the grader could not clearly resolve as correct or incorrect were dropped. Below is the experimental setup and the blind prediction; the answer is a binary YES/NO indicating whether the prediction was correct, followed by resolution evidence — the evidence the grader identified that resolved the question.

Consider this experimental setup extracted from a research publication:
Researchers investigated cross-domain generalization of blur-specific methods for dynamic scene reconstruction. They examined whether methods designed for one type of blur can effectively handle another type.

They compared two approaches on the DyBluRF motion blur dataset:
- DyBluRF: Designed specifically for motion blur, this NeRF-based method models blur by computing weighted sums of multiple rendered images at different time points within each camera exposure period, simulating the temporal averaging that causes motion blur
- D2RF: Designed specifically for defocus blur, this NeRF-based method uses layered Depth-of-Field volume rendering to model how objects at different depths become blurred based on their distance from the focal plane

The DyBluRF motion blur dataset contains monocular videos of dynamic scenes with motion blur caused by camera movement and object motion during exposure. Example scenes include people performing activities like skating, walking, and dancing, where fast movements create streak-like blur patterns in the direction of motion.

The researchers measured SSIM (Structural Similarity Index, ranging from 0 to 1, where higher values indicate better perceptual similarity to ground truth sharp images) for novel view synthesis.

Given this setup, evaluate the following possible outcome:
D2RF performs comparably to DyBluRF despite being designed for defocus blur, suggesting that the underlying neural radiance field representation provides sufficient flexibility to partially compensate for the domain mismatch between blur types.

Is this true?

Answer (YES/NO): NO